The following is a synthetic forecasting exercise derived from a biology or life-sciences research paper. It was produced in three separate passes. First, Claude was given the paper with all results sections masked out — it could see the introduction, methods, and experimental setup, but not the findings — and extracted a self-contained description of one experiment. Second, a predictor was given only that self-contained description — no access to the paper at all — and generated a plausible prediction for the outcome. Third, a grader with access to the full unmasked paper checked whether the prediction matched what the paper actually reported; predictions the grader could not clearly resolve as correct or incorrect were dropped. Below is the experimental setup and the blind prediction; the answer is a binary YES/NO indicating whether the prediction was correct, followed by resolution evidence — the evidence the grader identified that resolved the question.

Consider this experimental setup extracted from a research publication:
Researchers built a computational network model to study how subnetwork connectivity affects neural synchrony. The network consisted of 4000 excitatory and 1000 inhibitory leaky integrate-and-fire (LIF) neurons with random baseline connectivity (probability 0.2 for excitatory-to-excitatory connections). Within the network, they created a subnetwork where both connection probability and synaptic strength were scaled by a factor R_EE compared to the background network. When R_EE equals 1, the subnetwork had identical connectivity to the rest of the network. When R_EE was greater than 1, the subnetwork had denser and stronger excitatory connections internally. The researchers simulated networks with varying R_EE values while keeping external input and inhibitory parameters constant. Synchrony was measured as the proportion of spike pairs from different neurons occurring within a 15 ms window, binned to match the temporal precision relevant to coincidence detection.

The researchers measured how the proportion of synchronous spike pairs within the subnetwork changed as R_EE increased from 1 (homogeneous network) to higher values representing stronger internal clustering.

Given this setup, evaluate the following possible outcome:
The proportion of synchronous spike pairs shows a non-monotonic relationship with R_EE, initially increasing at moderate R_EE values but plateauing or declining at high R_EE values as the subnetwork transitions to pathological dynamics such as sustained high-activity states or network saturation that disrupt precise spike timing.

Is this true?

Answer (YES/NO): NO